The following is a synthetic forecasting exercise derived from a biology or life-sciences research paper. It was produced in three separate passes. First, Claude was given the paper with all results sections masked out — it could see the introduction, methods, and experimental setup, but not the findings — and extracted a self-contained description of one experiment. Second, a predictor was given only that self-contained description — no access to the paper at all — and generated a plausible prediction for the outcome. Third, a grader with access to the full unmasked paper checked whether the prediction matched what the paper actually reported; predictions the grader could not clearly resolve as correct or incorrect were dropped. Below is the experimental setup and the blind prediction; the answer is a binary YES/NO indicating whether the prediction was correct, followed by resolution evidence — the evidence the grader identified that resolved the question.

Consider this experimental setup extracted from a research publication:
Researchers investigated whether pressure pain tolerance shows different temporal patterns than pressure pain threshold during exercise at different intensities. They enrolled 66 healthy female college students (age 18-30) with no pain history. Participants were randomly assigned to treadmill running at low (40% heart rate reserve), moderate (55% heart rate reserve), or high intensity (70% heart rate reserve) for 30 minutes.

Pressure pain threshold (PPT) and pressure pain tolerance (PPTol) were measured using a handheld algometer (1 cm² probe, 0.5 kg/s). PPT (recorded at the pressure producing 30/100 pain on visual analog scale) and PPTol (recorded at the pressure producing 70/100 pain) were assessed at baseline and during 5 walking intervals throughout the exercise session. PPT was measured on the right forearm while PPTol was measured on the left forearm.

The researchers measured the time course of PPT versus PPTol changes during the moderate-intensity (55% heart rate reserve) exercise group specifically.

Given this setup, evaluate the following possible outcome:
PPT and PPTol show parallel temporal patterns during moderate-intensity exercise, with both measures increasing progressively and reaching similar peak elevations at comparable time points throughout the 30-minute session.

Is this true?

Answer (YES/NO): NO